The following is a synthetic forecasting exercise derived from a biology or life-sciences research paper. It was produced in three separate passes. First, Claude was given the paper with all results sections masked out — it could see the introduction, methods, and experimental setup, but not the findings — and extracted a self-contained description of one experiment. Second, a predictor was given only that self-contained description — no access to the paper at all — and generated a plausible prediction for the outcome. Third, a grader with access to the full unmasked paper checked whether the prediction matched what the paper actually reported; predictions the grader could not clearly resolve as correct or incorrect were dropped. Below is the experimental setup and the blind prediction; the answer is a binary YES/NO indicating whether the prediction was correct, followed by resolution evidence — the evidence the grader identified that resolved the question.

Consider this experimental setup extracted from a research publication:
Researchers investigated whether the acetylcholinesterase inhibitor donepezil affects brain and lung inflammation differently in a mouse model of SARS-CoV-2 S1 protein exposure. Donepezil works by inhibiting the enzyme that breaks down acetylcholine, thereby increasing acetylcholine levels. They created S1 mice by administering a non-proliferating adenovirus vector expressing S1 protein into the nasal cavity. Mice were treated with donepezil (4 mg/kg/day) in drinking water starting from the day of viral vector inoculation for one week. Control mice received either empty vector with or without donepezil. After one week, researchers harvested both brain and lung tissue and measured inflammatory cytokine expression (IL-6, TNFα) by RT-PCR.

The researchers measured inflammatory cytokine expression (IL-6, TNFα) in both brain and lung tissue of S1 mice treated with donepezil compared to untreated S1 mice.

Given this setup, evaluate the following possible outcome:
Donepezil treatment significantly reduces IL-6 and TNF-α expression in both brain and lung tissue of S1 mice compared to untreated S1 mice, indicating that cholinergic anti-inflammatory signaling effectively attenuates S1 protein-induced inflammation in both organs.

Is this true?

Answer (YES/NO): NO